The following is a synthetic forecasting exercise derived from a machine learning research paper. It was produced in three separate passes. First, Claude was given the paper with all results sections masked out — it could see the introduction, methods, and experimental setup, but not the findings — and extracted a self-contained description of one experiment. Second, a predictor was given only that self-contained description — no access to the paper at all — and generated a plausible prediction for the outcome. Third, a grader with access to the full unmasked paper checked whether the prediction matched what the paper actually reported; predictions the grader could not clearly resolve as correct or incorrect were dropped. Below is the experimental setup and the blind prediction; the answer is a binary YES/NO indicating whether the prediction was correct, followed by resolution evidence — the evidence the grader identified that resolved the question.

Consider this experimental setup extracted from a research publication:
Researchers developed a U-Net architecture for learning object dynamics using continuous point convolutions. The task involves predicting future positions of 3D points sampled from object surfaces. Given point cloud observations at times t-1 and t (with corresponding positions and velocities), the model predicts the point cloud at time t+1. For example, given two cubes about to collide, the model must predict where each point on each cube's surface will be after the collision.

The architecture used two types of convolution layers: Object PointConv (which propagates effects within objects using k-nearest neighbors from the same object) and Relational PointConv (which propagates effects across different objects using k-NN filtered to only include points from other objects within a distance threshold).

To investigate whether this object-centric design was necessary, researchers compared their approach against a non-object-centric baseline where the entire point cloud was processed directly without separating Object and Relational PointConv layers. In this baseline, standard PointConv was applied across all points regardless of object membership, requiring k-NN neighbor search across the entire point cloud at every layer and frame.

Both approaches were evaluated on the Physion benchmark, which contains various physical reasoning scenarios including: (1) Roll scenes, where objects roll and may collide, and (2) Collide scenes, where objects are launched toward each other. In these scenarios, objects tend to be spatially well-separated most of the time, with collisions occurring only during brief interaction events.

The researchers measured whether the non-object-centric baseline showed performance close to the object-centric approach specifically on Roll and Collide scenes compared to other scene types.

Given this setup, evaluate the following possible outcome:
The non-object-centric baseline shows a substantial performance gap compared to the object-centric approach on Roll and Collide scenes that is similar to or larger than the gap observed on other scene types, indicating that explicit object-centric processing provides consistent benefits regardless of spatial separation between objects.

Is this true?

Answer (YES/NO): NO